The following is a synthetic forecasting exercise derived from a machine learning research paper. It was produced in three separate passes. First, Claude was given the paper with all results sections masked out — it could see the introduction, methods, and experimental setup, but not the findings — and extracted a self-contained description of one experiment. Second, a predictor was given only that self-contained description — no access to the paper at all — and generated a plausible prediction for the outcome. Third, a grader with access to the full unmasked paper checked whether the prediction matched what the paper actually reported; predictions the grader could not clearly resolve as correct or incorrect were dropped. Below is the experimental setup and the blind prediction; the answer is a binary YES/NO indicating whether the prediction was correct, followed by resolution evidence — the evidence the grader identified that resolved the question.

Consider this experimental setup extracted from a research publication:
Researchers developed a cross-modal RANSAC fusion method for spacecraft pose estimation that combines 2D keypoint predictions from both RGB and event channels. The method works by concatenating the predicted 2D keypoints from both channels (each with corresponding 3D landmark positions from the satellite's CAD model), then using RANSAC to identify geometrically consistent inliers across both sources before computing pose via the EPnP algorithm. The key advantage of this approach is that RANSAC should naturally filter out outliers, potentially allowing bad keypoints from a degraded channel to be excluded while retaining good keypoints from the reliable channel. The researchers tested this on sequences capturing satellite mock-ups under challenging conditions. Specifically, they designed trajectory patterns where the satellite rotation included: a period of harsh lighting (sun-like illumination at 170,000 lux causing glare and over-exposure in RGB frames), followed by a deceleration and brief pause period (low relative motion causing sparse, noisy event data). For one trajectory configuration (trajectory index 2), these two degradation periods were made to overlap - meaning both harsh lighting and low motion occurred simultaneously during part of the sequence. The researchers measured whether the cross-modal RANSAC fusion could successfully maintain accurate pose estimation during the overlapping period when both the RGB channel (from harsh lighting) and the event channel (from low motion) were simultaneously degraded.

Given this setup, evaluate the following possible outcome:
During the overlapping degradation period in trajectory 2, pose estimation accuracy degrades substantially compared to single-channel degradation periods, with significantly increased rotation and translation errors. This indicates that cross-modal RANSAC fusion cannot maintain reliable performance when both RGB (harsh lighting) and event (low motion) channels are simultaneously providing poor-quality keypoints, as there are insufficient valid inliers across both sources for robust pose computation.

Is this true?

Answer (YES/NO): NO